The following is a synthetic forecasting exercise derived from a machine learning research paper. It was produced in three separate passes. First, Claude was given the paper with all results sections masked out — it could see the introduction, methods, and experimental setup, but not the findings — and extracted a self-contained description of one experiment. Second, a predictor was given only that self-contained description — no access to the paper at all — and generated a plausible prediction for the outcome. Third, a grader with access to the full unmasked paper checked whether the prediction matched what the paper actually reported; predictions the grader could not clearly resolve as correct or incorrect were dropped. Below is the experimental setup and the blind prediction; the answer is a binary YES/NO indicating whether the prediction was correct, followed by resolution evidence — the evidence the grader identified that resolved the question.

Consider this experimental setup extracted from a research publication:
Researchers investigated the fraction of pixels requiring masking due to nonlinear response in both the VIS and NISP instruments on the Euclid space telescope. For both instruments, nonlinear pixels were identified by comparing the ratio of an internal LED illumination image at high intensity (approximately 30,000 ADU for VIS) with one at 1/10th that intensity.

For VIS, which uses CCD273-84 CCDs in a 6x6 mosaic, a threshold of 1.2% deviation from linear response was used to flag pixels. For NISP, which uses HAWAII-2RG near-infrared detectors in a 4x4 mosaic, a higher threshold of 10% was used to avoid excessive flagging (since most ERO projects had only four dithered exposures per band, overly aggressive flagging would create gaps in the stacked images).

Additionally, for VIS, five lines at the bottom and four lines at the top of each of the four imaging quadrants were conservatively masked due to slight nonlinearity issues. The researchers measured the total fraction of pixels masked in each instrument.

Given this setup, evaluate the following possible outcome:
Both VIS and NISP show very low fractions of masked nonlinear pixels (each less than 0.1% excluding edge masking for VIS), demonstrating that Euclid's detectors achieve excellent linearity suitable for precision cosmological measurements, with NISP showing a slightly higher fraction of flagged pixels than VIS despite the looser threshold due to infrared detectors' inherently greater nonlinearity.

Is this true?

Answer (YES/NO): NO